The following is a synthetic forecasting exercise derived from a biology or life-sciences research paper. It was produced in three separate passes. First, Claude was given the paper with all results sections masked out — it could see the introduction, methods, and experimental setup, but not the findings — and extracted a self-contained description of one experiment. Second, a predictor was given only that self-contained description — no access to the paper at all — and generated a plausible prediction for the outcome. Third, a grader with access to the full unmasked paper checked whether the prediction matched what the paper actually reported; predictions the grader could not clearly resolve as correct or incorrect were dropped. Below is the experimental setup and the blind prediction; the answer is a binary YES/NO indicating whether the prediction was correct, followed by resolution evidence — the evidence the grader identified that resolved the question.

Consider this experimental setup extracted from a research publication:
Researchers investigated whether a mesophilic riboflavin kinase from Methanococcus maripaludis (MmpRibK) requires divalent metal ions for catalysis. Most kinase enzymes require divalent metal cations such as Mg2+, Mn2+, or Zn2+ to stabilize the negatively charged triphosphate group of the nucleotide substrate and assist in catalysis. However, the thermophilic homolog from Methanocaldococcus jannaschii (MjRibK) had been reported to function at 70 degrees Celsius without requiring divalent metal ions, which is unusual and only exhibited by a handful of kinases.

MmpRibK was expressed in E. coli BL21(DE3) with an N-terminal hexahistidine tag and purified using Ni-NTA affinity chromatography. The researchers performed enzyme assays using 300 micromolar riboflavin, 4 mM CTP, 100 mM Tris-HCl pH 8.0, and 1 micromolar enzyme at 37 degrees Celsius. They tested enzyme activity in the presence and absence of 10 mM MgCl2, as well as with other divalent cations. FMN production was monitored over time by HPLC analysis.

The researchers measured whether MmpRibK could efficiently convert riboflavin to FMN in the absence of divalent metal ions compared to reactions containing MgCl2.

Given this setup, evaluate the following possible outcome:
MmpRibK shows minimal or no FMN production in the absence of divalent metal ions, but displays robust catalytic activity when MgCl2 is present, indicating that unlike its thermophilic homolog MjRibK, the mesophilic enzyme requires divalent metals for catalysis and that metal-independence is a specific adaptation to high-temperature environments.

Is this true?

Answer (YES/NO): YES